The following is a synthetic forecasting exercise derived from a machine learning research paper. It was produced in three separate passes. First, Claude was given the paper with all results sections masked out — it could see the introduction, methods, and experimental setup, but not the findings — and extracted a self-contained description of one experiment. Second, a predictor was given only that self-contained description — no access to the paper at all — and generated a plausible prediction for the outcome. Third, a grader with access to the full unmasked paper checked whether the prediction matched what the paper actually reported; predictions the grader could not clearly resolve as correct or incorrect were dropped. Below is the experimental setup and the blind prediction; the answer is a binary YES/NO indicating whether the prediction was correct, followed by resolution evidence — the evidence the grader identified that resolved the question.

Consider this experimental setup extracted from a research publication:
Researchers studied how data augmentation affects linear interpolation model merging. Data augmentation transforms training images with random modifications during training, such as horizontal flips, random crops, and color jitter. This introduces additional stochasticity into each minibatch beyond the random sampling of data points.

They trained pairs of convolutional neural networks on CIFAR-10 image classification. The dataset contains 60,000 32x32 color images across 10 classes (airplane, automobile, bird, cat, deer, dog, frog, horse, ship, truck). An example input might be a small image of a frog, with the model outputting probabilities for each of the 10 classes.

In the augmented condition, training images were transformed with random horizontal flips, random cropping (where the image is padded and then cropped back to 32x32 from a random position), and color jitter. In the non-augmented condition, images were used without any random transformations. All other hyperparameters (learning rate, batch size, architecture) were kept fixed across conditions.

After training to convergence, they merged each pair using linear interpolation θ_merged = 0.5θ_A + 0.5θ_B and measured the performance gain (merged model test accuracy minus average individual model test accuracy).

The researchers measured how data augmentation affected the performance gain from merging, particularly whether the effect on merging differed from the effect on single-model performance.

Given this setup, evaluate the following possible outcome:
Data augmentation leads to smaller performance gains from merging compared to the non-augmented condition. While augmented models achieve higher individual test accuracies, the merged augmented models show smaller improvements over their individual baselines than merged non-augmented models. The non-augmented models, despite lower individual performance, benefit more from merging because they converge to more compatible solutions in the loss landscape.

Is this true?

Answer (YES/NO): NO